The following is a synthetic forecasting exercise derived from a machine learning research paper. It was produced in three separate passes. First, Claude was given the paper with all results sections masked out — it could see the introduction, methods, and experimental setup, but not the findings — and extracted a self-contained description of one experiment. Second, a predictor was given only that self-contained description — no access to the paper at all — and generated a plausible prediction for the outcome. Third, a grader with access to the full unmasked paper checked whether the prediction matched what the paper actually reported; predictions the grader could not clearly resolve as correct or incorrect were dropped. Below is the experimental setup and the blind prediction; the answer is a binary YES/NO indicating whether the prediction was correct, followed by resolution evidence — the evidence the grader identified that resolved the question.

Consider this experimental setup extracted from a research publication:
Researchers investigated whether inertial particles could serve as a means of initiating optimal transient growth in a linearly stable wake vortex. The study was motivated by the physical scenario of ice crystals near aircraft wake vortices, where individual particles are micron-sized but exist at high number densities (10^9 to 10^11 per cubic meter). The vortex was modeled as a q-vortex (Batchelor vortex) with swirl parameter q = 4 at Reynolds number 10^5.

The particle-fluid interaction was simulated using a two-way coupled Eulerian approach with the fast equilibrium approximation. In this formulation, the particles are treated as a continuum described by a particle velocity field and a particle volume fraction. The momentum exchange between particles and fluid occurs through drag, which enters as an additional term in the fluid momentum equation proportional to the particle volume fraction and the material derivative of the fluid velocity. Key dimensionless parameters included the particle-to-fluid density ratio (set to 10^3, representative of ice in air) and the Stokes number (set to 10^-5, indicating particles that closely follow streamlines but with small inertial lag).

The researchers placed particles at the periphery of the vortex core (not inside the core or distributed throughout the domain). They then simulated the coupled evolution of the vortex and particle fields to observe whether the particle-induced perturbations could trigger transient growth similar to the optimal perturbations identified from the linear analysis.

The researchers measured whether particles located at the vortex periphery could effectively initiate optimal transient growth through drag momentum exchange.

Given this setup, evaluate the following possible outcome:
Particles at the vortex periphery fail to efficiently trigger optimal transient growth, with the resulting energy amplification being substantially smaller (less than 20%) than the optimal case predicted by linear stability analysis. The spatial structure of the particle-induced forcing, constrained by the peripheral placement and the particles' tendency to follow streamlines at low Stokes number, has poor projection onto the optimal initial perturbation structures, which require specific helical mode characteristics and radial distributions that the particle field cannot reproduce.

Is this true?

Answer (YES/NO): NO